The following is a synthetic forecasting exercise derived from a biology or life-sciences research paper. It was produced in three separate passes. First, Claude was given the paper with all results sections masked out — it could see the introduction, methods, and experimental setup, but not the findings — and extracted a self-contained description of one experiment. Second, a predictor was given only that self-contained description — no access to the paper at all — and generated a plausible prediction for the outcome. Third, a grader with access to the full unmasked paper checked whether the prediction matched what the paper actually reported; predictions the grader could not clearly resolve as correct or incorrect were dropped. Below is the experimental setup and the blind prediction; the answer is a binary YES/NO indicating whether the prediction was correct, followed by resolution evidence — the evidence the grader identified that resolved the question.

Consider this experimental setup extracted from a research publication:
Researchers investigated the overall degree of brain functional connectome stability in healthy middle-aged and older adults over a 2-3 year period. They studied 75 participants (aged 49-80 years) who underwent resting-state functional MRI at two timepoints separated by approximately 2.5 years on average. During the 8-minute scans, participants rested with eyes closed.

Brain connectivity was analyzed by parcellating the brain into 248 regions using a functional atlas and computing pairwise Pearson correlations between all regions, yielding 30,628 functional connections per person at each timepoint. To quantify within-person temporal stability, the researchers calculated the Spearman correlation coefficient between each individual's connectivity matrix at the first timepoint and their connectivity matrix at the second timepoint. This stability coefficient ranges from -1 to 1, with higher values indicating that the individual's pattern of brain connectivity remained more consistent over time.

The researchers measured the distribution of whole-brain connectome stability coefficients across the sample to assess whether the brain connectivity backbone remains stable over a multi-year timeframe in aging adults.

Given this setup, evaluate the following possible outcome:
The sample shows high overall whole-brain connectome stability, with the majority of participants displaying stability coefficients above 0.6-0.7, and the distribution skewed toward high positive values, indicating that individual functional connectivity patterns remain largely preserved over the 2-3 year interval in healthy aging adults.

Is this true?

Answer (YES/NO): NO